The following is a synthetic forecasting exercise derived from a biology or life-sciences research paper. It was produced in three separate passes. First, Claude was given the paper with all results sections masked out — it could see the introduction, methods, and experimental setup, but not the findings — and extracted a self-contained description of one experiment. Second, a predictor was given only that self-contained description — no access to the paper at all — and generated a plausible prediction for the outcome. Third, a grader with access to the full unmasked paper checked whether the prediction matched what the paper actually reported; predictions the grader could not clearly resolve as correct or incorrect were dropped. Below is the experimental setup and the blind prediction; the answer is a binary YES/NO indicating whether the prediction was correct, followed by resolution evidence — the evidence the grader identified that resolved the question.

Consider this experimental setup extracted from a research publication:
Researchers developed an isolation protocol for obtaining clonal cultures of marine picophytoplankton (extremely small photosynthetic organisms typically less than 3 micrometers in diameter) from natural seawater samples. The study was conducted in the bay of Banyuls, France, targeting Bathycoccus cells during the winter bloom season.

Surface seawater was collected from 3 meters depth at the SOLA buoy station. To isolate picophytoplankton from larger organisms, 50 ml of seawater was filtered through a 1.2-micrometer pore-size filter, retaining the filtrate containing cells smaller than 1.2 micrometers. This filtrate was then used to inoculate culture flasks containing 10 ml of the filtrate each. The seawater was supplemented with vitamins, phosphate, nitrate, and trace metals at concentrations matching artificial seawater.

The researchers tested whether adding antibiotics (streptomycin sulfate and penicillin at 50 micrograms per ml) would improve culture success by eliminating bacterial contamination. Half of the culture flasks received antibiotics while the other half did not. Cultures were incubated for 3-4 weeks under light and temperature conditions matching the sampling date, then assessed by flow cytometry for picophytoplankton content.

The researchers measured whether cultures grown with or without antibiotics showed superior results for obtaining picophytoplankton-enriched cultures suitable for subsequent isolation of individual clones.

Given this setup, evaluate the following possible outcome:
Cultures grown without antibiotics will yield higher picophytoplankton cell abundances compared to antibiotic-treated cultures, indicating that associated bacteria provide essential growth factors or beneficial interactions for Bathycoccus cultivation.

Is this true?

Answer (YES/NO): NO